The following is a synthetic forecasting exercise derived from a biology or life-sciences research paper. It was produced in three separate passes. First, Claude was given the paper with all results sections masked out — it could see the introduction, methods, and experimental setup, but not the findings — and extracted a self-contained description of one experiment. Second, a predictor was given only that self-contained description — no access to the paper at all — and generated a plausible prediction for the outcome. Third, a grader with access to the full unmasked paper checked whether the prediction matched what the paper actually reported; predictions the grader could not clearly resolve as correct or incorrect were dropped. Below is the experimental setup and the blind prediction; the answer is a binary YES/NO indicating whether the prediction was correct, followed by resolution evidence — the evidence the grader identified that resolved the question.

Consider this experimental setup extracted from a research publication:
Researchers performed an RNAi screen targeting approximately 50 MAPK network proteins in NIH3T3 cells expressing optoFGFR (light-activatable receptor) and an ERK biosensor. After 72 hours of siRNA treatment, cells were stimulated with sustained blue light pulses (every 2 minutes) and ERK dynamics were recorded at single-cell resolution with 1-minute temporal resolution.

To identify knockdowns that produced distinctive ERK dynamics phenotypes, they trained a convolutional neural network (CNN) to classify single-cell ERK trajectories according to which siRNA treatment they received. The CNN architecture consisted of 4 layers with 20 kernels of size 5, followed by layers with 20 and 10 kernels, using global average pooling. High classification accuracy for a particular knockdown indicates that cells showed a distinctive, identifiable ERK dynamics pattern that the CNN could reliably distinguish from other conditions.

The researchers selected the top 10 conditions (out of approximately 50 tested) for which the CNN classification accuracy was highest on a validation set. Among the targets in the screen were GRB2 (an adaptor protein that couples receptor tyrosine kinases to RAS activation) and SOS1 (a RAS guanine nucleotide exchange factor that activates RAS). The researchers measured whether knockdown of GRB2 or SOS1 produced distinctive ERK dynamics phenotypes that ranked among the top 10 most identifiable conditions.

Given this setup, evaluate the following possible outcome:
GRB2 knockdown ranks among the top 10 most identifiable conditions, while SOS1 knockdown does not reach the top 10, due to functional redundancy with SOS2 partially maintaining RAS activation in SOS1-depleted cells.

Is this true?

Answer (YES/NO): YES